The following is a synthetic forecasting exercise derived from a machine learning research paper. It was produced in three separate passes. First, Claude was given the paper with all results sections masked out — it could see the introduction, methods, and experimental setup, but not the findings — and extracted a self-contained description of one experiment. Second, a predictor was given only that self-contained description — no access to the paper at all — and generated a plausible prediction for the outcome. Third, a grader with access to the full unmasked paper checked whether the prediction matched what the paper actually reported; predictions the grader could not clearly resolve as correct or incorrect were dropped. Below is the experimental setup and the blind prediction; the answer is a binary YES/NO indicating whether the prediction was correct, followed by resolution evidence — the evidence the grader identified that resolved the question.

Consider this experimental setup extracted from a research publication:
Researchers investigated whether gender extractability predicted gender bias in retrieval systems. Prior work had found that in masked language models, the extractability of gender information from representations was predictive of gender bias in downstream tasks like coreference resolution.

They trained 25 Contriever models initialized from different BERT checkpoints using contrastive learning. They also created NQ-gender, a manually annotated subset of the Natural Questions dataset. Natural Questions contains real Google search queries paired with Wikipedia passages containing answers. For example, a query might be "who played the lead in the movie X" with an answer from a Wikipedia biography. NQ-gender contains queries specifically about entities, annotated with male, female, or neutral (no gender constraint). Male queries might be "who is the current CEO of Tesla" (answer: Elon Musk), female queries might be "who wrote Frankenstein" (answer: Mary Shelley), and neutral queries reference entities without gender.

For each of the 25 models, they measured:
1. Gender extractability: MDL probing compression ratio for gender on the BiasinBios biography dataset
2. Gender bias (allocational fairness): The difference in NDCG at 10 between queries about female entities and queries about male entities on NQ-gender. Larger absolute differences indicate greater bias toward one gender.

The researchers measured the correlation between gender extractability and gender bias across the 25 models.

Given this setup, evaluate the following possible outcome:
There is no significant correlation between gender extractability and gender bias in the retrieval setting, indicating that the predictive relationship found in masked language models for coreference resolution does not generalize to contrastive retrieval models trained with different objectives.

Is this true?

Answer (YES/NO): YES